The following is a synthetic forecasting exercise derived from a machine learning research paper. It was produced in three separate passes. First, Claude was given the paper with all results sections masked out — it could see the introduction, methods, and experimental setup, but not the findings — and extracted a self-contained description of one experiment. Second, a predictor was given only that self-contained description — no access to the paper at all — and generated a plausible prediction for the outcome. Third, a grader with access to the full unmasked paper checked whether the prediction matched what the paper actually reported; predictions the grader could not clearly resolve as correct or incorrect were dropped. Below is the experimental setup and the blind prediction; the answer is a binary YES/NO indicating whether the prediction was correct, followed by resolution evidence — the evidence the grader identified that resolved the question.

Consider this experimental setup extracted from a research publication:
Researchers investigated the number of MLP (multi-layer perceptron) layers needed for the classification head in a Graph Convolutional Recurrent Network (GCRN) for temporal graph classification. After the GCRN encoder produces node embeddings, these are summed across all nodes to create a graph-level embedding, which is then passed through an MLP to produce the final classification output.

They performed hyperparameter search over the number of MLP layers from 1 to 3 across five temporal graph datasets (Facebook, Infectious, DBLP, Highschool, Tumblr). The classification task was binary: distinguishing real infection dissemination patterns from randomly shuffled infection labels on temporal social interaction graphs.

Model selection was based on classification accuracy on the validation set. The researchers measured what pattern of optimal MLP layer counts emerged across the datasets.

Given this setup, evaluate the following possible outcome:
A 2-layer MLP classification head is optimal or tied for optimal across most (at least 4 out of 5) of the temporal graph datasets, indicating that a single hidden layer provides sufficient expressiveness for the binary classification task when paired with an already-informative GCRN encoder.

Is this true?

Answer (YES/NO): NO